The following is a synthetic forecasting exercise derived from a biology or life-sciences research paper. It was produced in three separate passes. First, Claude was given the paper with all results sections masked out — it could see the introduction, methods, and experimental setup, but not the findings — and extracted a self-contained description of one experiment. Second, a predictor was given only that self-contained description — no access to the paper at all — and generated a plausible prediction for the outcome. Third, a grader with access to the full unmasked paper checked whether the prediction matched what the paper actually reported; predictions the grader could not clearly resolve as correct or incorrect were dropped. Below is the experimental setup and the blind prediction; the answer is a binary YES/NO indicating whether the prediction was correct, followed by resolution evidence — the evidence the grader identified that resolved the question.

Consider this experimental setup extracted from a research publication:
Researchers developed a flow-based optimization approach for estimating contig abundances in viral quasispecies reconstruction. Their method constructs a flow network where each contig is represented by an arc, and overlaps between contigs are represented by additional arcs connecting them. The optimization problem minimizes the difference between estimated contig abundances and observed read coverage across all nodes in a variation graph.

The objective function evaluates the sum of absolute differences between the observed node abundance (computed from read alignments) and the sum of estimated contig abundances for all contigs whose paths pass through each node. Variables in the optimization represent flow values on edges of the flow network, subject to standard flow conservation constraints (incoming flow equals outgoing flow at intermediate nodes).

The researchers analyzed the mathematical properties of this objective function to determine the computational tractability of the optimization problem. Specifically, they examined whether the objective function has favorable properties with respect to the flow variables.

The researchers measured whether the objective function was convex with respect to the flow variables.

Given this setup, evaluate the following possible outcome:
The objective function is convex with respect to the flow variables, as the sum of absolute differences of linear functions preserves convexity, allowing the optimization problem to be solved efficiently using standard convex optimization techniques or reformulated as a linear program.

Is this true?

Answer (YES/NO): YES